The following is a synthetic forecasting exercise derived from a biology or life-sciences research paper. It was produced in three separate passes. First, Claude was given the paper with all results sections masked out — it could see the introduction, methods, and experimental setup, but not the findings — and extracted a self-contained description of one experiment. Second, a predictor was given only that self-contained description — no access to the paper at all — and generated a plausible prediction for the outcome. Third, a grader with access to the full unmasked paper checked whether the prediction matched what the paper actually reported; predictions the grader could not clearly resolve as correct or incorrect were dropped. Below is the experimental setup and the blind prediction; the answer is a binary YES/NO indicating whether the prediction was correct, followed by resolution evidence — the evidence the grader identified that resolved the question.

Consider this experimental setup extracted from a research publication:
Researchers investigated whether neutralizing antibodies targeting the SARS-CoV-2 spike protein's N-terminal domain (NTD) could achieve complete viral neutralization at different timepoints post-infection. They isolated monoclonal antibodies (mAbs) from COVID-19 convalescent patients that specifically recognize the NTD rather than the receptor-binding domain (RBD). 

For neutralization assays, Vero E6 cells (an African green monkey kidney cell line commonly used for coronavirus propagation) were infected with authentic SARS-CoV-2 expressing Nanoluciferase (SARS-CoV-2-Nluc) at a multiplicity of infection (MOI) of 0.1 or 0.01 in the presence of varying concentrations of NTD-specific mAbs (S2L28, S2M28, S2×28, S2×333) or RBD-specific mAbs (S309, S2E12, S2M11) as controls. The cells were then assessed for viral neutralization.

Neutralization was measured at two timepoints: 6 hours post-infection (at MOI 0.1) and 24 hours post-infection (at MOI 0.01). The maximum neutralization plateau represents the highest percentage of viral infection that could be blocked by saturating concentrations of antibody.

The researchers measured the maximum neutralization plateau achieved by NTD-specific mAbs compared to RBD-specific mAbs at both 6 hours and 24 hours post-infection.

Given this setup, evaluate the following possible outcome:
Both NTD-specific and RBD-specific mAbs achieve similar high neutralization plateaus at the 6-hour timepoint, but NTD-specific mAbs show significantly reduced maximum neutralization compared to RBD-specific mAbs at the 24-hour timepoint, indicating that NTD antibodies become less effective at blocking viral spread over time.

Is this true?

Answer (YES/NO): NO